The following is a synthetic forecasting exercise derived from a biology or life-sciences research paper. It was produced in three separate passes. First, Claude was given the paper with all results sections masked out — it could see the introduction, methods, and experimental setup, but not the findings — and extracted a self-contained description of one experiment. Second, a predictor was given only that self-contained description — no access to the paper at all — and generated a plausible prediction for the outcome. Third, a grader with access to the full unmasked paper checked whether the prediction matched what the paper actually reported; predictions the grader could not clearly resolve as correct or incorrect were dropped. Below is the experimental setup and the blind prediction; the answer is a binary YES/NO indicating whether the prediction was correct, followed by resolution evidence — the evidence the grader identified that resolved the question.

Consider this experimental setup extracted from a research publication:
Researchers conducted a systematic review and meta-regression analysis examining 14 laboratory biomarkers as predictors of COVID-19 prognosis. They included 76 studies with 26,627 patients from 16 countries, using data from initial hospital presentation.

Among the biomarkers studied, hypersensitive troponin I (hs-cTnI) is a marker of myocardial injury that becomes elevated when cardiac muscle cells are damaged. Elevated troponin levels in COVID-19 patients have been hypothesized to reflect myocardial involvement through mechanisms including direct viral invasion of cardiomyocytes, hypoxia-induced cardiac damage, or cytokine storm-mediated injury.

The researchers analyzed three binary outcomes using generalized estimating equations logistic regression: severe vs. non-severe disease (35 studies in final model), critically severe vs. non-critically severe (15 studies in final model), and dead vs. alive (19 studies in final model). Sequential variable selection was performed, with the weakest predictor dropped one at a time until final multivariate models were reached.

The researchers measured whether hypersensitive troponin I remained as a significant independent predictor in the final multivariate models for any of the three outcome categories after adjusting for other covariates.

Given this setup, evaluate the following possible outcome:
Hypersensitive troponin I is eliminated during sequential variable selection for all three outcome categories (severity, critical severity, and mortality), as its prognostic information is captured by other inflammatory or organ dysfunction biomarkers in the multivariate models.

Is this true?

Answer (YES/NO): YES